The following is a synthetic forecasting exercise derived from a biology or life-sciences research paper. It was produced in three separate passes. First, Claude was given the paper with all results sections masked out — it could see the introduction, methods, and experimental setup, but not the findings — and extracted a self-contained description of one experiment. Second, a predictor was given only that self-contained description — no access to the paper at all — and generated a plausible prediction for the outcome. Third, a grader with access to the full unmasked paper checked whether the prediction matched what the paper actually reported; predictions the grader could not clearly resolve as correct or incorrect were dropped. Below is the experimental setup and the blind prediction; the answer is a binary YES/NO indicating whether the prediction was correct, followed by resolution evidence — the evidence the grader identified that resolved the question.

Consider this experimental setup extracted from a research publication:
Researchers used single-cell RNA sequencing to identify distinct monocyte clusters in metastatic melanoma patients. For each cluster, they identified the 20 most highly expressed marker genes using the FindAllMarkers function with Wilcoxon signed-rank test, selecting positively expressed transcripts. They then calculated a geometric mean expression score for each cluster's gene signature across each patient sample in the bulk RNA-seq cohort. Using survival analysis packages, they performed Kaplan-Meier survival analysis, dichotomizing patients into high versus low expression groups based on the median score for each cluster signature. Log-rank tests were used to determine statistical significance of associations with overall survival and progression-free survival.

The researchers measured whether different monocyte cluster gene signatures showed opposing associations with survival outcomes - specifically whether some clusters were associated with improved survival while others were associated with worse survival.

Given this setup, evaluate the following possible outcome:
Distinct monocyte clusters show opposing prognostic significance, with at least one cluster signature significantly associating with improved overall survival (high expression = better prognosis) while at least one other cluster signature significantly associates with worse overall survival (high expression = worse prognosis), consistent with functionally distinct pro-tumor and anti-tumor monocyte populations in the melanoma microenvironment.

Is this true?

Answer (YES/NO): NO